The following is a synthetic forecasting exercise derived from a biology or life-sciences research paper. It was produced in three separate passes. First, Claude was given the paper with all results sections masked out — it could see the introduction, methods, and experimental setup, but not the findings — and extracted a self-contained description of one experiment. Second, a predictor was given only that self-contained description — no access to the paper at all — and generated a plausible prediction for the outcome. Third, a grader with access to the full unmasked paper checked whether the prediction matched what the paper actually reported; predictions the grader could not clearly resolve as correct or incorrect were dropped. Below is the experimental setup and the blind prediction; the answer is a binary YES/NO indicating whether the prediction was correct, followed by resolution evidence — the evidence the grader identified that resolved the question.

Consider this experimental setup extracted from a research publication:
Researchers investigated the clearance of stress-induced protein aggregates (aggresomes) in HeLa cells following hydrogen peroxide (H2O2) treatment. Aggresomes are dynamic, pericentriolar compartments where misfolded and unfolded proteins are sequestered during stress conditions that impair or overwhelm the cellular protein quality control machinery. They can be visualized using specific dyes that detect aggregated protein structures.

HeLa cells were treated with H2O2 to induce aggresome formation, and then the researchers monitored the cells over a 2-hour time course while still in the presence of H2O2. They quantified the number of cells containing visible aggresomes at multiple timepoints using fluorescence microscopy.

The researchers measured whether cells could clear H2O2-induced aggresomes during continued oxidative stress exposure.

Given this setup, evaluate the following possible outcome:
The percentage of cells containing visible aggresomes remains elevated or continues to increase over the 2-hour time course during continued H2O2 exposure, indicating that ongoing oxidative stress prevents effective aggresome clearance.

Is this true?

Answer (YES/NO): NO